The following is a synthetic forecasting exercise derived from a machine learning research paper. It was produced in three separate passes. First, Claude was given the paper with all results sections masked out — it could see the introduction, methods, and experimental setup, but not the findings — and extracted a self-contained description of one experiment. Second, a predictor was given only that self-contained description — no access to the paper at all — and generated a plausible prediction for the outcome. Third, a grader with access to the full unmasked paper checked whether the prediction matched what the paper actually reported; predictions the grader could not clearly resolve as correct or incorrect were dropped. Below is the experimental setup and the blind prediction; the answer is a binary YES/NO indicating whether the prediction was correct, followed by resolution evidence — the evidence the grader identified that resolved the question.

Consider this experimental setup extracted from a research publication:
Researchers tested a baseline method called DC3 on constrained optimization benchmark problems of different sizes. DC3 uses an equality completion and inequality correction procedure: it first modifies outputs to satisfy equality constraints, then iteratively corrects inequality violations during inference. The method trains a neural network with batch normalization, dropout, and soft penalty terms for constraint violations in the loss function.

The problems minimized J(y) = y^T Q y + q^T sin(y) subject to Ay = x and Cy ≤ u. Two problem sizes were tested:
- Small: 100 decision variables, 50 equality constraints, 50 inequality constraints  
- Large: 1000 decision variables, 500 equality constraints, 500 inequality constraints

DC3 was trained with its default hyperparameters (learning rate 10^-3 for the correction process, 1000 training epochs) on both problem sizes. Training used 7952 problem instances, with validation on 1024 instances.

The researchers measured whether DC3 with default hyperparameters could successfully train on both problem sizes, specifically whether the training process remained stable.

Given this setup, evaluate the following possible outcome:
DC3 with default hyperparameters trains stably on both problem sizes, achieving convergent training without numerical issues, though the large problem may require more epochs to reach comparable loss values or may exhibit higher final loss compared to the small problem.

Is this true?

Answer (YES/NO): NO